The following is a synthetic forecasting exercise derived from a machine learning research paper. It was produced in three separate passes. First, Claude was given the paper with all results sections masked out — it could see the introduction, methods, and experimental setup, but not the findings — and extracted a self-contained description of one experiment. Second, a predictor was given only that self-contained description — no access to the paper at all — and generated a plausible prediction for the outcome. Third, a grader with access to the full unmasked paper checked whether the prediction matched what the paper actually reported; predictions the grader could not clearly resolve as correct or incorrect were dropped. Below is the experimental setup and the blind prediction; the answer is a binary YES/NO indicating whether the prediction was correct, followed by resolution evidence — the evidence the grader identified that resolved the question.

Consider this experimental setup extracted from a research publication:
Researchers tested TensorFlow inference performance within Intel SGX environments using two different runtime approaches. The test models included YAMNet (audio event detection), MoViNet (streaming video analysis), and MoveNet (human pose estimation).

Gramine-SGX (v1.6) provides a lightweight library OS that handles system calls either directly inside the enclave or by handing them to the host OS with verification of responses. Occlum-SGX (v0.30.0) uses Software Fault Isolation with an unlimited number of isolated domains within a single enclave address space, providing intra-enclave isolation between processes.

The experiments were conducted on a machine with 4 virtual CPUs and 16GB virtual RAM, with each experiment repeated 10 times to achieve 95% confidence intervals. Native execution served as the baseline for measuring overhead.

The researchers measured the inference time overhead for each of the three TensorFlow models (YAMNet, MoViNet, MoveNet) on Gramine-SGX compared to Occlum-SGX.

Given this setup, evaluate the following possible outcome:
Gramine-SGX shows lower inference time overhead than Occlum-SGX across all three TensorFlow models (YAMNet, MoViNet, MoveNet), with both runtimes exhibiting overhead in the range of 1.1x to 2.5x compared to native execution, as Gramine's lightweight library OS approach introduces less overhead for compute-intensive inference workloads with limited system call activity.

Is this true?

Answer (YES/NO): NO